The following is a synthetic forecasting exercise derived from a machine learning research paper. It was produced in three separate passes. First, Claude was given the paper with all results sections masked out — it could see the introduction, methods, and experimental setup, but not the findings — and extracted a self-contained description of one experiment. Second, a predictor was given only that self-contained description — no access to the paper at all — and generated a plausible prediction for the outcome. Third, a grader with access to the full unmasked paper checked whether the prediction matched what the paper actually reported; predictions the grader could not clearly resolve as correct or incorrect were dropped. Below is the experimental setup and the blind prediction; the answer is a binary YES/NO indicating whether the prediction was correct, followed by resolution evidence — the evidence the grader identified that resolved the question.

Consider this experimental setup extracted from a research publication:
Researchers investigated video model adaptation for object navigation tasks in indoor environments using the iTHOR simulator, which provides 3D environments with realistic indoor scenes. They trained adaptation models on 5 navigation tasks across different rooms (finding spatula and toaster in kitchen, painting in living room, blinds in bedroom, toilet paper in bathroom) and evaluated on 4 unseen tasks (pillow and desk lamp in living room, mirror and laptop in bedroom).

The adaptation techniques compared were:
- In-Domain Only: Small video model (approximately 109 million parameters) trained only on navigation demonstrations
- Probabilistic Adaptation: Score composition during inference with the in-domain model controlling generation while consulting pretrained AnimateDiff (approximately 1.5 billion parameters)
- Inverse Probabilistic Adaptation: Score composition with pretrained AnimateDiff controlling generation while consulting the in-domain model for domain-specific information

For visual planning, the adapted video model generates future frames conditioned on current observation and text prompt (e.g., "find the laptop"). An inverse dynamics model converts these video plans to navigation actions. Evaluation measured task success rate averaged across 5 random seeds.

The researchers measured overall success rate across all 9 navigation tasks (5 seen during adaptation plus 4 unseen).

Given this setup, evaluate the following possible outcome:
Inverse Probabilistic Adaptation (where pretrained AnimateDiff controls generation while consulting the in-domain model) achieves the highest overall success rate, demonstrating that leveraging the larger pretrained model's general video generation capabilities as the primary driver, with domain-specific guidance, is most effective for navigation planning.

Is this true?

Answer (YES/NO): NO